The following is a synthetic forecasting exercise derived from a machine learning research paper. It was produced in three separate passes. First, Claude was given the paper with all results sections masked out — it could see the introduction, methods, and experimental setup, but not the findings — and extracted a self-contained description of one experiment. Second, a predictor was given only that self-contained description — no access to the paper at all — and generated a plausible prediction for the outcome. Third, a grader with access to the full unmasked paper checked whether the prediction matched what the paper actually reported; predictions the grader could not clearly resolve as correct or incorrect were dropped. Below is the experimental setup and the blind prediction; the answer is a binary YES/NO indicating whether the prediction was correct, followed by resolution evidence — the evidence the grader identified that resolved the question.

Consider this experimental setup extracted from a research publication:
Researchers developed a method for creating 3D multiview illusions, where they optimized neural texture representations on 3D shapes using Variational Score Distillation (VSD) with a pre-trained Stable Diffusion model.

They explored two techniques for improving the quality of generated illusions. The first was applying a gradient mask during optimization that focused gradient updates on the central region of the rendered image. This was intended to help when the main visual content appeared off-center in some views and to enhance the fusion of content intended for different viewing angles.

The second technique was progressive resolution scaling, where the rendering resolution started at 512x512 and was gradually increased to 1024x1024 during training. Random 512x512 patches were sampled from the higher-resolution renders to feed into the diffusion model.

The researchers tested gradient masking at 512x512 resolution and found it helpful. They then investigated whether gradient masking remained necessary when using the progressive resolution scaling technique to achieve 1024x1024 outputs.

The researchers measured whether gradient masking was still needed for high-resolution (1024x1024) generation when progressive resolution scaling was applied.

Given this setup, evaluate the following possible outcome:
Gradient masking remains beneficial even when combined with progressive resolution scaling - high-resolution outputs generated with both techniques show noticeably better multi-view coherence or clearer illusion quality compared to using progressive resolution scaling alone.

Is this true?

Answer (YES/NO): NO